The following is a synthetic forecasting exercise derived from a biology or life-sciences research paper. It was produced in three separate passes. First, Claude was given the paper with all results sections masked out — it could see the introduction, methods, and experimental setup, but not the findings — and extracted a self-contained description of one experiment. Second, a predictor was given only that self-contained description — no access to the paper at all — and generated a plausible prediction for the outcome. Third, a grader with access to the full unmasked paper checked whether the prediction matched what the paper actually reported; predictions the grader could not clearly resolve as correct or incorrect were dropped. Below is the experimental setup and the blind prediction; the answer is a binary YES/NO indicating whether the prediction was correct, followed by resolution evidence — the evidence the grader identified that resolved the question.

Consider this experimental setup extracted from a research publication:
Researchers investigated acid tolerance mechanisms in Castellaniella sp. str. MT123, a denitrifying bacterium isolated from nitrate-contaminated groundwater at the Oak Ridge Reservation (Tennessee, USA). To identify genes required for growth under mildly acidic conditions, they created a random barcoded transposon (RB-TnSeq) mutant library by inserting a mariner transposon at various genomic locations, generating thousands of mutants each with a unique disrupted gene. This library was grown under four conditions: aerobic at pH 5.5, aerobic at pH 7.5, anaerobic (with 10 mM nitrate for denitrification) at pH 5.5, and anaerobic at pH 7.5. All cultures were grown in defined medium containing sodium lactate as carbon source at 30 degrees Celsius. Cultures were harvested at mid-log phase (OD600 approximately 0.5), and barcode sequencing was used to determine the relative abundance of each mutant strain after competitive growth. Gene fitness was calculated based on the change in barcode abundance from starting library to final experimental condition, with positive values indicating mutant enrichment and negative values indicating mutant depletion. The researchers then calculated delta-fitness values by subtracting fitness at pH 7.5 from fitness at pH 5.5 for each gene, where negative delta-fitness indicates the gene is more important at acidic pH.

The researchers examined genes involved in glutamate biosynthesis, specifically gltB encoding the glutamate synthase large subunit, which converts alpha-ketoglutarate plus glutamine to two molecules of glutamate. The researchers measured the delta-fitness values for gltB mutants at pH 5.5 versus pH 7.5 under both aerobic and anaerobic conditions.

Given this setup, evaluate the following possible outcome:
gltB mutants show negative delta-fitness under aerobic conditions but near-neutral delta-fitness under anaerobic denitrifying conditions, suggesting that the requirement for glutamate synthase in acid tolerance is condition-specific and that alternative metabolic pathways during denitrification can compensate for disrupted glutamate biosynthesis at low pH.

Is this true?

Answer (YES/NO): NO